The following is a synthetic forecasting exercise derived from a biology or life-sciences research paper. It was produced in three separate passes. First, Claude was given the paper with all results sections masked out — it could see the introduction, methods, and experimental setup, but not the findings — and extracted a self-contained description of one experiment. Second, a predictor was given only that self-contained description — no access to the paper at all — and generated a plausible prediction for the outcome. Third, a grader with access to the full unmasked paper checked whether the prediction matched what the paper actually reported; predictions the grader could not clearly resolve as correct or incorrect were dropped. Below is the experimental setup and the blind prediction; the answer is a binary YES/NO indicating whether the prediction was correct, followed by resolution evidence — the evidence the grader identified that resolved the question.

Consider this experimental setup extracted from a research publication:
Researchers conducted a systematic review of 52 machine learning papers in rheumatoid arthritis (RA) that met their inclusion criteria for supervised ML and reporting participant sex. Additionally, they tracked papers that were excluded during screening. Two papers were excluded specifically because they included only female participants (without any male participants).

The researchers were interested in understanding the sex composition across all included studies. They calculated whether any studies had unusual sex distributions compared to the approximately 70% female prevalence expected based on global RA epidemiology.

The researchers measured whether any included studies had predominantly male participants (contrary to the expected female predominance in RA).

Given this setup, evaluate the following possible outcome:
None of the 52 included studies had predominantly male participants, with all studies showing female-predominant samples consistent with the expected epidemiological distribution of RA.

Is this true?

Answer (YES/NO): NO